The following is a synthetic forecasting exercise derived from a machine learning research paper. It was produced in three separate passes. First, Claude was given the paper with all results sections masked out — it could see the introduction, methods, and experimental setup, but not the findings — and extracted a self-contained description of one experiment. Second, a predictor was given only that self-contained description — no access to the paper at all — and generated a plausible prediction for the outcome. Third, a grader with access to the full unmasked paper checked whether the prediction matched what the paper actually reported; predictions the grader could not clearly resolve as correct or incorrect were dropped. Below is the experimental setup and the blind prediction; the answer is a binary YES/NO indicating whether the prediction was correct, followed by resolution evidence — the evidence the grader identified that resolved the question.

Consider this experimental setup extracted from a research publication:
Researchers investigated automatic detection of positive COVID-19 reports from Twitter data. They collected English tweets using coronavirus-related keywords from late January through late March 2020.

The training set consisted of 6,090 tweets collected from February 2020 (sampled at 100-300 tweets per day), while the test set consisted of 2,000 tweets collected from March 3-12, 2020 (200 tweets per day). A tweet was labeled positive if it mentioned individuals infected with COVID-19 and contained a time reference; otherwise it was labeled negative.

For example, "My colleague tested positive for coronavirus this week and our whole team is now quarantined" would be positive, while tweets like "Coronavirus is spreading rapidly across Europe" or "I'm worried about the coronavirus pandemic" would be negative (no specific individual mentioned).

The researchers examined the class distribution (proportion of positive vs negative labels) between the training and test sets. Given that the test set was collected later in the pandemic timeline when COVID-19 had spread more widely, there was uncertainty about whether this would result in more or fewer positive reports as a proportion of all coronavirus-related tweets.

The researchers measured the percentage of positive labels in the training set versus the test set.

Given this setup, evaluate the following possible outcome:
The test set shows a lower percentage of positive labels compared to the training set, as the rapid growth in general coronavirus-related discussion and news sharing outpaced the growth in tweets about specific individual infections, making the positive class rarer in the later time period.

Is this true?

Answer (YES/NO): YES